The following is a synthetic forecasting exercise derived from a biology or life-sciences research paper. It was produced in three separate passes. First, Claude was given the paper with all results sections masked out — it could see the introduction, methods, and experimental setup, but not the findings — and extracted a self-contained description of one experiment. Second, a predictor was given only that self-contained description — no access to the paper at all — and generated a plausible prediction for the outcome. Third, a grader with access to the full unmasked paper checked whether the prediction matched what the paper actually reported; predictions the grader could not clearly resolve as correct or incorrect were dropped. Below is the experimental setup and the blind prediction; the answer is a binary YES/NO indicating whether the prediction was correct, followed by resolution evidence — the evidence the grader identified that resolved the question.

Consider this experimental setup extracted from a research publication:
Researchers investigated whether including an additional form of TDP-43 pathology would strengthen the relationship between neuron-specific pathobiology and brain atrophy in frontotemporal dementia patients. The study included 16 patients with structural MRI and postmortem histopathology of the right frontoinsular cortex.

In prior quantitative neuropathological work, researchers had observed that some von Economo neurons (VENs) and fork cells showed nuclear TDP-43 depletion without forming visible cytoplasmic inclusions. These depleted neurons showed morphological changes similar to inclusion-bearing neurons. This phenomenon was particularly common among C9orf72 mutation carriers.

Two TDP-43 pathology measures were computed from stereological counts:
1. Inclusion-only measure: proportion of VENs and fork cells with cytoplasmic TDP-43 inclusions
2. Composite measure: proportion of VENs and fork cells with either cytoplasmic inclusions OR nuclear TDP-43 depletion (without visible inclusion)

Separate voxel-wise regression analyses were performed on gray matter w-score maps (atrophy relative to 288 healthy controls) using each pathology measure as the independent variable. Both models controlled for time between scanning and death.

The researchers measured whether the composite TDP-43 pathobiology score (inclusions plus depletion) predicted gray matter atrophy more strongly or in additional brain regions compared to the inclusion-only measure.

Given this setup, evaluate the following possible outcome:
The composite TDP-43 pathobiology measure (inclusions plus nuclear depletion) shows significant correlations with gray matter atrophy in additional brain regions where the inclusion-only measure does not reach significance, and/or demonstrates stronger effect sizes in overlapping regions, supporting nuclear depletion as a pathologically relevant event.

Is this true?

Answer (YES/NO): YES